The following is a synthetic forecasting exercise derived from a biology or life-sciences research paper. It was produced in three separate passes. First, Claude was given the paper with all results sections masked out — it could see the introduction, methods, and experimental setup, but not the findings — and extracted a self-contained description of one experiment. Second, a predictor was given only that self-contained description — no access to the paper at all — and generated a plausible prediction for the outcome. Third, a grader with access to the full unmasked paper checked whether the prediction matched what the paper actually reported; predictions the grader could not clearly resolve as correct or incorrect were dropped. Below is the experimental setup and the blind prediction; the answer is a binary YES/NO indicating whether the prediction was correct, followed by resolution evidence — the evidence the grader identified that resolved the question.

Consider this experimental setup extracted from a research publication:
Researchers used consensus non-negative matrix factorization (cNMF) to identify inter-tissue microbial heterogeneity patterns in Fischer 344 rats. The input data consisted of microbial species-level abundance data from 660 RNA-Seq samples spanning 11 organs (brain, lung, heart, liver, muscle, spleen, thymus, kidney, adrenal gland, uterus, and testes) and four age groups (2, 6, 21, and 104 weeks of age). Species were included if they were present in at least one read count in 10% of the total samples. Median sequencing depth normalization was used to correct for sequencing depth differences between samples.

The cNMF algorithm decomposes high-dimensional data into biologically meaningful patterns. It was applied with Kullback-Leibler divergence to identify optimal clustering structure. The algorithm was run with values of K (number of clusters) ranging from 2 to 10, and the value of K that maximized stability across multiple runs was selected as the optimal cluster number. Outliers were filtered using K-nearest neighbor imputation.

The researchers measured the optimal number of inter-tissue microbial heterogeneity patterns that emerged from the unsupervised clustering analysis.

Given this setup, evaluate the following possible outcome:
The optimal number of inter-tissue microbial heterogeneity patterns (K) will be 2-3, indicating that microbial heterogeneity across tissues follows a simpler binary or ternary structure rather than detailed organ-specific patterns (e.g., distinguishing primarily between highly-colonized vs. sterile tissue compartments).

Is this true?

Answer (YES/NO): NO